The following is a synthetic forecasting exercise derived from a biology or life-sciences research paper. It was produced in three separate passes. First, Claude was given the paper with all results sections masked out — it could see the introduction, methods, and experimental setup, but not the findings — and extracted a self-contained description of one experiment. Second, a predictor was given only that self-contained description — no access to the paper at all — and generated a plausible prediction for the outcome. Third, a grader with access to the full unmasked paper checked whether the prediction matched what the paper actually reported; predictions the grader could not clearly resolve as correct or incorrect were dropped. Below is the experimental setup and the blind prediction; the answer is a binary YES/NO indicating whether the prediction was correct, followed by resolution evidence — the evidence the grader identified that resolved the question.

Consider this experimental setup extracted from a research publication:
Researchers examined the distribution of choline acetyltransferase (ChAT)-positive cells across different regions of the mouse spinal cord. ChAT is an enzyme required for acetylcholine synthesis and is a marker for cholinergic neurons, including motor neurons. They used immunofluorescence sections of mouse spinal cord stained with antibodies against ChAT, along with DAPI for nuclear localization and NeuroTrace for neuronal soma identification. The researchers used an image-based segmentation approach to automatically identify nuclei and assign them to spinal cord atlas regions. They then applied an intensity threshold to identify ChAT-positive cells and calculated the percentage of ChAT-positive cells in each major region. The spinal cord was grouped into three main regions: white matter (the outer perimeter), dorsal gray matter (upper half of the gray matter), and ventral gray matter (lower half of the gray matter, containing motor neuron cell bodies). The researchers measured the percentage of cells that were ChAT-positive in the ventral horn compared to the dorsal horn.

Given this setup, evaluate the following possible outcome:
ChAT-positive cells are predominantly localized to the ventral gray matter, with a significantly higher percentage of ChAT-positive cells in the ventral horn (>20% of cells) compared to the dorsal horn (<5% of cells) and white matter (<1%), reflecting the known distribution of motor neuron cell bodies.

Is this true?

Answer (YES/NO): YES